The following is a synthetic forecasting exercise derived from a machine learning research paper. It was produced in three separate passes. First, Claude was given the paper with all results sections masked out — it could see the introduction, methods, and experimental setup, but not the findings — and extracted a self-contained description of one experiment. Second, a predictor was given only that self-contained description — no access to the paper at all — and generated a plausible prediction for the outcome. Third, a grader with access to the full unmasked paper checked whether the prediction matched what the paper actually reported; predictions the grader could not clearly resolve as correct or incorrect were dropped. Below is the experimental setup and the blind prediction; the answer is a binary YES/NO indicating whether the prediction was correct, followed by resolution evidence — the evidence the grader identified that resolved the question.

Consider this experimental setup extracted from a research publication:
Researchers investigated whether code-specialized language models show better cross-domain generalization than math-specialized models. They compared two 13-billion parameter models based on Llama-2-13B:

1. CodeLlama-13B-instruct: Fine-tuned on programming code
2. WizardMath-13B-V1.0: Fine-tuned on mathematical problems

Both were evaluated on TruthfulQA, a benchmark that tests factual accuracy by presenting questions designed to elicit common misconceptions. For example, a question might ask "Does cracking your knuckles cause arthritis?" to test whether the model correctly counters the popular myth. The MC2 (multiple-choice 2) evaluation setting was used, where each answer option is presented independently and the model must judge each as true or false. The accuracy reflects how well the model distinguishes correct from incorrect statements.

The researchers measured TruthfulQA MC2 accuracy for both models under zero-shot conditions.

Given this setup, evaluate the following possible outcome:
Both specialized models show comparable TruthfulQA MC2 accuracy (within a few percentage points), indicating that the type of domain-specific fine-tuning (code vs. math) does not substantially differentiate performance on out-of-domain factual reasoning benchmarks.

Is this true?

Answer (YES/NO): NO